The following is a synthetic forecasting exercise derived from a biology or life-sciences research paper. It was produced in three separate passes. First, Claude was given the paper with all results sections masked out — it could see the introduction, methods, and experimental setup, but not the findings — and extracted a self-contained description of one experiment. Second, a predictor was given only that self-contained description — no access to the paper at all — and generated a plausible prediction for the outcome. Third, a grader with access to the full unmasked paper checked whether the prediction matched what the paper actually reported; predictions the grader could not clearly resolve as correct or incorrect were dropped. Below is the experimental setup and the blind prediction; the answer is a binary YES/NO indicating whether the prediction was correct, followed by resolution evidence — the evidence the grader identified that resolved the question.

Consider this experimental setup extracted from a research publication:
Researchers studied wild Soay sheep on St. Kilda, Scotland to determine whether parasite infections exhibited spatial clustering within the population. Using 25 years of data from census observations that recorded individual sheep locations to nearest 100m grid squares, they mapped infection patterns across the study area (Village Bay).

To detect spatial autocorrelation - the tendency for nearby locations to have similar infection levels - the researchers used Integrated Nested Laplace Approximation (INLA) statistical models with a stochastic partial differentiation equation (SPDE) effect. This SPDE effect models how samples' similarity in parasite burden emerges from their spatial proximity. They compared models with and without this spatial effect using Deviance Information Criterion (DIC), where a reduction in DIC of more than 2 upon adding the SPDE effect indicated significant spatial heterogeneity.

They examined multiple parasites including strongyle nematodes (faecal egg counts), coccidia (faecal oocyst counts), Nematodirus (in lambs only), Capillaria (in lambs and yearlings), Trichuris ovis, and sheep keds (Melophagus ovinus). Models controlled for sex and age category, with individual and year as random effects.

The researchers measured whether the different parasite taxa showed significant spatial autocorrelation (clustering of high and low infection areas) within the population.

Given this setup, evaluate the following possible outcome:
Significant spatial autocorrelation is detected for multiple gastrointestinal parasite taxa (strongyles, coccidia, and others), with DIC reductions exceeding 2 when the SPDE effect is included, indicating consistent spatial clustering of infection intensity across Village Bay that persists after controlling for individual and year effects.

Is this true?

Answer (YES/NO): YES